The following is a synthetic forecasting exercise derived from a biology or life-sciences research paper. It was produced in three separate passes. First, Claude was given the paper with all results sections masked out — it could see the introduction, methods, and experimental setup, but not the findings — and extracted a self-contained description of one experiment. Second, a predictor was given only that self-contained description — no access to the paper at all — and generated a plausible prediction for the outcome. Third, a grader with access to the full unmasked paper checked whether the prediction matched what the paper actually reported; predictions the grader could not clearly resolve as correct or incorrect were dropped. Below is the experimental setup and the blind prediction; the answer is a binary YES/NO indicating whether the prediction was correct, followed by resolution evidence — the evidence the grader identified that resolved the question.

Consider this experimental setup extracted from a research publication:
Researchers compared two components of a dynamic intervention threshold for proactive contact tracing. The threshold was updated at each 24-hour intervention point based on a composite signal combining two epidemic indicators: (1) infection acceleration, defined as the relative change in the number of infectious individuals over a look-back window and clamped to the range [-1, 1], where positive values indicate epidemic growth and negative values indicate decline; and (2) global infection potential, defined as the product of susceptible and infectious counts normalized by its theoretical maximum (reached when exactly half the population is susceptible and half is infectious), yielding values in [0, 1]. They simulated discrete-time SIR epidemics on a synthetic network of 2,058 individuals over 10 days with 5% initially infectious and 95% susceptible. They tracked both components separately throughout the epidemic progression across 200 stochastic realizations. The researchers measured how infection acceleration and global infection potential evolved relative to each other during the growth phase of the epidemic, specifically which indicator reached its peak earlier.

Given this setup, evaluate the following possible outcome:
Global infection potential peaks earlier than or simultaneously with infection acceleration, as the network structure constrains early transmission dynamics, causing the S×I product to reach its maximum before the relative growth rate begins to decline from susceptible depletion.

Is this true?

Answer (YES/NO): NO